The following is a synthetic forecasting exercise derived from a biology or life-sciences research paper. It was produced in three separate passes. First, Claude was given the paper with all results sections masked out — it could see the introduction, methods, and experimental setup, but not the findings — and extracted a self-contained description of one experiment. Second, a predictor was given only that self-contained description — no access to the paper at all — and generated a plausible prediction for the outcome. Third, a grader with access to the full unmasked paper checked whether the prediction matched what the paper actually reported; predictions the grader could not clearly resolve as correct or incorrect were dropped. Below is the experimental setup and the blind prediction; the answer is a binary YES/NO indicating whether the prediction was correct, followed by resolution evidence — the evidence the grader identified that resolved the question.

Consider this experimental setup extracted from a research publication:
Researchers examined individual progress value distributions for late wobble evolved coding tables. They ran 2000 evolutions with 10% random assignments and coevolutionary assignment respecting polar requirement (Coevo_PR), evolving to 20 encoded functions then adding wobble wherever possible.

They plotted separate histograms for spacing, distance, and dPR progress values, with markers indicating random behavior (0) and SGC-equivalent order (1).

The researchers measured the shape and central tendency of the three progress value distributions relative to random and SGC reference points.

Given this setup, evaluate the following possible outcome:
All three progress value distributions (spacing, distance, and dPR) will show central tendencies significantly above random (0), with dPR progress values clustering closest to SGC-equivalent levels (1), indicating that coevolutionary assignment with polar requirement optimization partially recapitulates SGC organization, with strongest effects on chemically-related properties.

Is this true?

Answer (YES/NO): YES